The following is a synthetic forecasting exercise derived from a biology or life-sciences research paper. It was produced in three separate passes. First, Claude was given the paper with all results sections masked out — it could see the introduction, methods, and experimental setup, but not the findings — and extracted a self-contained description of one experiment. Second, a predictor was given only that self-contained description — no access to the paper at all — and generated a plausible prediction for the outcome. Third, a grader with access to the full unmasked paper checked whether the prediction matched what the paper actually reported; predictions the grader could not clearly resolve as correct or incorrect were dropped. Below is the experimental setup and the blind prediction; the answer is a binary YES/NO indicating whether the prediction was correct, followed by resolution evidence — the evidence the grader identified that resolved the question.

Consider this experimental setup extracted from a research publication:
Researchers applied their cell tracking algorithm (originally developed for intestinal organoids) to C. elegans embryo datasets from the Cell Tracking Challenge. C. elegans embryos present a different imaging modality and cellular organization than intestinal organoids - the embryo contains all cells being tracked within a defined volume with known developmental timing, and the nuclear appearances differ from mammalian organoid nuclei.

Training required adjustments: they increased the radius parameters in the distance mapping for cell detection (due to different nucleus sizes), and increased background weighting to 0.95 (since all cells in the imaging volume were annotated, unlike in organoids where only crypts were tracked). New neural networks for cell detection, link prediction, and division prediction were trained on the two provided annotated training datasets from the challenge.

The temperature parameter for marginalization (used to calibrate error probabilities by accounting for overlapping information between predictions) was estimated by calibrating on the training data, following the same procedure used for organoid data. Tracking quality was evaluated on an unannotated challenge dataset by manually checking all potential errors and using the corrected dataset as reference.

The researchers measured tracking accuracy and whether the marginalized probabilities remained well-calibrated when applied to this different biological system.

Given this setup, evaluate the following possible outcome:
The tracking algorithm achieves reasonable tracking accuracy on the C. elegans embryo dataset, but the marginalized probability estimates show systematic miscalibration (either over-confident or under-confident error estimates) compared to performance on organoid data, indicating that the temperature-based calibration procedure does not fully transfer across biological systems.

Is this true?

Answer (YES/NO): NO